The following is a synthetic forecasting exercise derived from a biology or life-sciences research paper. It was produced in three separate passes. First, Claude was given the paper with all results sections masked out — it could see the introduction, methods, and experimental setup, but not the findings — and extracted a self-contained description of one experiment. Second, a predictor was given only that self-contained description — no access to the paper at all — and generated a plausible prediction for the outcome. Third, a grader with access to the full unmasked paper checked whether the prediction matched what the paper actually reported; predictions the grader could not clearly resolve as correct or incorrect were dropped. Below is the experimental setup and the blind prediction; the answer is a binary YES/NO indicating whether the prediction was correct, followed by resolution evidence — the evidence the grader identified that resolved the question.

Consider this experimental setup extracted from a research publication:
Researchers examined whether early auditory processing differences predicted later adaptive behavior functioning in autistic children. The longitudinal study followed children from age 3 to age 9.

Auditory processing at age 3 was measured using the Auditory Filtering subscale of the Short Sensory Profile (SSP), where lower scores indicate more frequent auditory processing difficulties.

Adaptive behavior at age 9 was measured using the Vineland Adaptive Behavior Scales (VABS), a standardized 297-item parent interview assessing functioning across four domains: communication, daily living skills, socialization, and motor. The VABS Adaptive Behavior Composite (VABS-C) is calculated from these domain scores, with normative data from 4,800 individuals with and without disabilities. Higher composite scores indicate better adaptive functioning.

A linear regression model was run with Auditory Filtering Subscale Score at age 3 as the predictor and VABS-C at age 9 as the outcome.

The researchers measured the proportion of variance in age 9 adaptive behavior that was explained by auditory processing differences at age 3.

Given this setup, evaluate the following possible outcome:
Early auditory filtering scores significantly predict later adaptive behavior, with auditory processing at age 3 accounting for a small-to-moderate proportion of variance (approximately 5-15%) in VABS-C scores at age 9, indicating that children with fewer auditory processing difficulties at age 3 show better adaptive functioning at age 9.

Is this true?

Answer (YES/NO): YES